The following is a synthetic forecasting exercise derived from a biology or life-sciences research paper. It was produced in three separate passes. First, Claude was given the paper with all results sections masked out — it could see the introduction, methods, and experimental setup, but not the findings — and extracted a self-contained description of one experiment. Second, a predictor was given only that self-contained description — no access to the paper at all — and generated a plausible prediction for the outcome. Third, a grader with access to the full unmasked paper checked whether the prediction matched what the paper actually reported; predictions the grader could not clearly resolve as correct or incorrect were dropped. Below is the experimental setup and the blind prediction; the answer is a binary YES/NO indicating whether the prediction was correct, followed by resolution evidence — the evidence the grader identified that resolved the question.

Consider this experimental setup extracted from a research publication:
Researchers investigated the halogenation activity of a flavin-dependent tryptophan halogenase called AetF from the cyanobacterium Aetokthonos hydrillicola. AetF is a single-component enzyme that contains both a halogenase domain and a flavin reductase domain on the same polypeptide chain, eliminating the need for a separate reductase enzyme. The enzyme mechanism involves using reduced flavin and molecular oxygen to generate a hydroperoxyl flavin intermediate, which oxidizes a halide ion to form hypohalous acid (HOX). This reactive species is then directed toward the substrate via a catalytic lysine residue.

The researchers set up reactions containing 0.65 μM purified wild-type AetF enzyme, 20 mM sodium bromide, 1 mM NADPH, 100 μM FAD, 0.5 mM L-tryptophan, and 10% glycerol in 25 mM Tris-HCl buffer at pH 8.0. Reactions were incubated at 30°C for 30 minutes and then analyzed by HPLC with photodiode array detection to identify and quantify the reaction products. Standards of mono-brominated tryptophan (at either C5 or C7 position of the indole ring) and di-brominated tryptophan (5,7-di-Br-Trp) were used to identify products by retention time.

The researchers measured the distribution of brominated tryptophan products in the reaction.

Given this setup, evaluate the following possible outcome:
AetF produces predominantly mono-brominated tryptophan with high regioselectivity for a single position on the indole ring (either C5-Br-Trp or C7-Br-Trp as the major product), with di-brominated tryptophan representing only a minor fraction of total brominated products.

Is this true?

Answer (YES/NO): NO